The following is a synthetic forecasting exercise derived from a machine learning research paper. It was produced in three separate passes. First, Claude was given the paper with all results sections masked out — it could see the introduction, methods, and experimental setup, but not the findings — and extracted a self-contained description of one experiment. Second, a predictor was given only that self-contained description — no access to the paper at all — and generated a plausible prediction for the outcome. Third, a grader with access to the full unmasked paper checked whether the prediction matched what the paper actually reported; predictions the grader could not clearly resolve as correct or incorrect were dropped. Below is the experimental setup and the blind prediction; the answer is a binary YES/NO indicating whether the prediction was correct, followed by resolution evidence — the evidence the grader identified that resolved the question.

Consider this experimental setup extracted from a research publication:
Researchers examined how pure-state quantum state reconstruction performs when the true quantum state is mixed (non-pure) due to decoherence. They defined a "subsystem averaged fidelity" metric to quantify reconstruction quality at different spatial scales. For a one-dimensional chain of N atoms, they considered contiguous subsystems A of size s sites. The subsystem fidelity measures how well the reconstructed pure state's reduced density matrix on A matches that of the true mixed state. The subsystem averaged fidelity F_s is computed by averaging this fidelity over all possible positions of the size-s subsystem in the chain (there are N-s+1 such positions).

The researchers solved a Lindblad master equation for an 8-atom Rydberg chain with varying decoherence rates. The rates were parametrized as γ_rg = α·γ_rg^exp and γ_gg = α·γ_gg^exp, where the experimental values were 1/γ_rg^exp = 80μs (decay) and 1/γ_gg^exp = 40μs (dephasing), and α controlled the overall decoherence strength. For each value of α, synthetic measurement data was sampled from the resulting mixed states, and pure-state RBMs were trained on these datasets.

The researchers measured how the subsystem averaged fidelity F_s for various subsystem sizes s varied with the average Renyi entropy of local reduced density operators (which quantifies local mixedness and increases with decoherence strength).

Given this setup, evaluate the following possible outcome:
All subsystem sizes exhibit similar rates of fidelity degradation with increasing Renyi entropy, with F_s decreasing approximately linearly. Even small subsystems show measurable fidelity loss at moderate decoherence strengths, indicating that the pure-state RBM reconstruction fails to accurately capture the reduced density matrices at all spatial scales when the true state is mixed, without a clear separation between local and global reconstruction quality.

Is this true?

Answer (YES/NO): NO